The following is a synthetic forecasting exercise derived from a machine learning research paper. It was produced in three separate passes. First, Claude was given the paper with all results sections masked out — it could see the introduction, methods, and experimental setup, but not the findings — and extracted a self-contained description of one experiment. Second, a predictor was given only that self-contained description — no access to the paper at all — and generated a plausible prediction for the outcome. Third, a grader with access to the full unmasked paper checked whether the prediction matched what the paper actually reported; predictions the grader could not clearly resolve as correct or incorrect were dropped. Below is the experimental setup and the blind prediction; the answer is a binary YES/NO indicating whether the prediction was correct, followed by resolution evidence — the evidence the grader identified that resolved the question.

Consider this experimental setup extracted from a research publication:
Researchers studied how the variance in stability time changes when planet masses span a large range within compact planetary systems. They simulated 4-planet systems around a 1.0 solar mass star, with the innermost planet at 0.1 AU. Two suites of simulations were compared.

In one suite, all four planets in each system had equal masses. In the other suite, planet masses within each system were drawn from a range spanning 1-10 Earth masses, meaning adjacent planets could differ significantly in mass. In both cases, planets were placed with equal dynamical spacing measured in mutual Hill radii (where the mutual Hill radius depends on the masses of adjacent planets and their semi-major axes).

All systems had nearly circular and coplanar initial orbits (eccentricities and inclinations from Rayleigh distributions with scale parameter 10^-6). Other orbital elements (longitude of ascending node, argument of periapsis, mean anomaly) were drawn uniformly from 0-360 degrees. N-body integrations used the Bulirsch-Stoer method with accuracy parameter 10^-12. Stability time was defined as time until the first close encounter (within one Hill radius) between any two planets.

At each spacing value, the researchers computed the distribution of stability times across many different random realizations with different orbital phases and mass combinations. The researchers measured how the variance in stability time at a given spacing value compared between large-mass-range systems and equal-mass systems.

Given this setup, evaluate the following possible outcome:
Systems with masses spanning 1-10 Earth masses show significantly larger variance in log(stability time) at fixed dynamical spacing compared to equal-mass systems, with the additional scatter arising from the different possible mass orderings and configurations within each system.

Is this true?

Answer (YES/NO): YES